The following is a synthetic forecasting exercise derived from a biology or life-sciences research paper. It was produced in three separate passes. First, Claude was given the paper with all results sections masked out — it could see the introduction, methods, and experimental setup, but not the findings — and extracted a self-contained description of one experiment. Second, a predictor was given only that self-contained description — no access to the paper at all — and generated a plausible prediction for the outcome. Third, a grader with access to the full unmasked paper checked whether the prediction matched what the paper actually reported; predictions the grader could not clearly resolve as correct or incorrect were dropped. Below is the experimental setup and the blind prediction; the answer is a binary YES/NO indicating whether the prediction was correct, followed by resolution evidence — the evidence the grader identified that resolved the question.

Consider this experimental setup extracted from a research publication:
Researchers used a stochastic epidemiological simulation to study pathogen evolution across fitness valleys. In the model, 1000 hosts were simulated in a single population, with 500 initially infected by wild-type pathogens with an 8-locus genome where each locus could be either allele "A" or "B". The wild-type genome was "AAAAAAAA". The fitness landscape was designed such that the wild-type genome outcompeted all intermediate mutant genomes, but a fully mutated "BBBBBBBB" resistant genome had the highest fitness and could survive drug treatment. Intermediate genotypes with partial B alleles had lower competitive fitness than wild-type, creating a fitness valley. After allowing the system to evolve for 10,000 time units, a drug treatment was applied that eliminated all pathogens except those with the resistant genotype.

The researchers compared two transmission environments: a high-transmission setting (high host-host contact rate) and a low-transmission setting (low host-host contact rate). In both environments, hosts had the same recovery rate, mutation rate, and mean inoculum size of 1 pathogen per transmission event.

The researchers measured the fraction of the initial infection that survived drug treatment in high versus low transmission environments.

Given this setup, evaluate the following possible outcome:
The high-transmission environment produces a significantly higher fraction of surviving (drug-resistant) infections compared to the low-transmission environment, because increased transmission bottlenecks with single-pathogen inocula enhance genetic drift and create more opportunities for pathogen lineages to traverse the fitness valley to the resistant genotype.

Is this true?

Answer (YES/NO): NO